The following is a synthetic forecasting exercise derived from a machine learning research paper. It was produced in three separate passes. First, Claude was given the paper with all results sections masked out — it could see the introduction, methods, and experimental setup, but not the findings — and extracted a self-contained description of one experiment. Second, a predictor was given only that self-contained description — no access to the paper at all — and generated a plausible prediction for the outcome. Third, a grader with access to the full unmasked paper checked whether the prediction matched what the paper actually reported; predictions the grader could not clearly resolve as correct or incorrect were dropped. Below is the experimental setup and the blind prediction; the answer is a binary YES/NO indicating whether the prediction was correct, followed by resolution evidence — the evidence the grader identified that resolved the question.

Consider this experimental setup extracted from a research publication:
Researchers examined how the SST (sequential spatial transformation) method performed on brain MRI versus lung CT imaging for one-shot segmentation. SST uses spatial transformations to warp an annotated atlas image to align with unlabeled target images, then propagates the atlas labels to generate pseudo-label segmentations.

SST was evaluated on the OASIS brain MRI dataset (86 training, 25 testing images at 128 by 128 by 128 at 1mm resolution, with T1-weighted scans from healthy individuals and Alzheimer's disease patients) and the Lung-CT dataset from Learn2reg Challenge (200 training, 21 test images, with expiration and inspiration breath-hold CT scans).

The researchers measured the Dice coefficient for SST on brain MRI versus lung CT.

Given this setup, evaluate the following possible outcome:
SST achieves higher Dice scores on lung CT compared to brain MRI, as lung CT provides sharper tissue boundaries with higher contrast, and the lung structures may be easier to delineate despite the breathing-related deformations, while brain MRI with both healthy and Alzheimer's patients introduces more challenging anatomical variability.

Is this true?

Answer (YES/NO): NO